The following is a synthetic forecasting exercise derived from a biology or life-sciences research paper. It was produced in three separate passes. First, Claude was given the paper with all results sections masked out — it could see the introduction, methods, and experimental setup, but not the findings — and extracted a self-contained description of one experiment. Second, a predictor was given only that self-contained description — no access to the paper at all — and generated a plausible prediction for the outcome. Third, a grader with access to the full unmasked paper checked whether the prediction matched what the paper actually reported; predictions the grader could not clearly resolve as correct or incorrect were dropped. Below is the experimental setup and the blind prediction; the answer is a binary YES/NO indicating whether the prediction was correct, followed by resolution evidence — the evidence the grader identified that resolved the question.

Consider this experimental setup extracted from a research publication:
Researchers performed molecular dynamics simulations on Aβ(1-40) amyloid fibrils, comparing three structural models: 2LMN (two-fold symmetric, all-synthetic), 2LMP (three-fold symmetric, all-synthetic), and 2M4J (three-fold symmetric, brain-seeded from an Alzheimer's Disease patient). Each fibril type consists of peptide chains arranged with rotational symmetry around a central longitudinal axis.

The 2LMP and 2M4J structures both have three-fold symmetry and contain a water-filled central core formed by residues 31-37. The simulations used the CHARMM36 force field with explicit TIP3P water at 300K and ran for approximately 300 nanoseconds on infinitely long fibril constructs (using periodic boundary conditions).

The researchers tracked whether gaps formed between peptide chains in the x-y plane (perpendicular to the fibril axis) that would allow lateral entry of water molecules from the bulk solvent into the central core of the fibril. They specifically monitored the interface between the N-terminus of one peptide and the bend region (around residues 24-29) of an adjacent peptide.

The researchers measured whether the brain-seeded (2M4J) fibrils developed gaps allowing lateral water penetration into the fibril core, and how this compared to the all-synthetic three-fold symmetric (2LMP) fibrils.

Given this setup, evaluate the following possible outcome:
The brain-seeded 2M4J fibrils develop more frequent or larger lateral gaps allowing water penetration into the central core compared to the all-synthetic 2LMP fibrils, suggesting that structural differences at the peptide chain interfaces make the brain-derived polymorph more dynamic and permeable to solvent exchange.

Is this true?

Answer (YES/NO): YES